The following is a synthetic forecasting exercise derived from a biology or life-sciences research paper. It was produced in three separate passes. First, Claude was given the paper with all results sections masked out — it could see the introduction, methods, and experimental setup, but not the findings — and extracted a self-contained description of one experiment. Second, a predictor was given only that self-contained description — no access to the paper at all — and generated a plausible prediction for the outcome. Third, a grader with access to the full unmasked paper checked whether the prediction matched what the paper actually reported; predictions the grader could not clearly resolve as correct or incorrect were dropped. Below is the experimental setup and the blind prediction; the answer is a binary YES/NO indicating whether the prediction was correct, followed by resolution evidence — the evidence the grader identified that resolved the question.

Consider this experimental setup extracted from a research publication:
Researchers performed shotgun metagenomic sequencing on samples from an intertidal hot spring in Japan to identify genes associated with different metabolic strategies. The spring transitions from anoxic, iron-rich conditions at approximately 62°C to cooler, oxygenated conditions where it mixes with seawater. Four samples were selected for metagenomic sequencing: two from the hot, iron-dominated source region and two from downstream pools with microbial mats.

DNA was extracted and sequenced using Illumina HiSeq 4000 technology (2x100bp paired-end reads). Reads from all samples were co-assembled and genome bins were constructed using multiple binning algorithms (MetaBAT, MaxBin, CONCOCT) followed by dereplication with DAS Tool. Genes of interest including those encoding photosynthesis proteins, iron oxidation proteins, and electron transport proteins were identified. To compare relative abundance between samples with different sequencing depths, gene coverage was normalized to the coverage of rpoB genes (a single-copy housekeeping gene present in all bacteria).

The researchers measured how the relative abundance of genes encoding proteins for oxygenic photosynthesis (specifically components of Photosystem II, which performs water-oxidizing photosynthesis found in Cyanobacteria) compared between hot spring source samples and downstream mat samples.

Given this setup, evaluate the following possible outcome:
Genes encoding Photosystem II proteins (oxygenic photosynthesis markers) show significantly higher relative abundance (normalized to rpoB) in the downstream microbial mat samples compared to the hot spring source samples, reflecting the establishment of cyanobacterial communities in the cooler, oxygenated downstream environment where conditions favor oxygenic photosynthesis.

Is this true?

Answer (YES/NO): YES